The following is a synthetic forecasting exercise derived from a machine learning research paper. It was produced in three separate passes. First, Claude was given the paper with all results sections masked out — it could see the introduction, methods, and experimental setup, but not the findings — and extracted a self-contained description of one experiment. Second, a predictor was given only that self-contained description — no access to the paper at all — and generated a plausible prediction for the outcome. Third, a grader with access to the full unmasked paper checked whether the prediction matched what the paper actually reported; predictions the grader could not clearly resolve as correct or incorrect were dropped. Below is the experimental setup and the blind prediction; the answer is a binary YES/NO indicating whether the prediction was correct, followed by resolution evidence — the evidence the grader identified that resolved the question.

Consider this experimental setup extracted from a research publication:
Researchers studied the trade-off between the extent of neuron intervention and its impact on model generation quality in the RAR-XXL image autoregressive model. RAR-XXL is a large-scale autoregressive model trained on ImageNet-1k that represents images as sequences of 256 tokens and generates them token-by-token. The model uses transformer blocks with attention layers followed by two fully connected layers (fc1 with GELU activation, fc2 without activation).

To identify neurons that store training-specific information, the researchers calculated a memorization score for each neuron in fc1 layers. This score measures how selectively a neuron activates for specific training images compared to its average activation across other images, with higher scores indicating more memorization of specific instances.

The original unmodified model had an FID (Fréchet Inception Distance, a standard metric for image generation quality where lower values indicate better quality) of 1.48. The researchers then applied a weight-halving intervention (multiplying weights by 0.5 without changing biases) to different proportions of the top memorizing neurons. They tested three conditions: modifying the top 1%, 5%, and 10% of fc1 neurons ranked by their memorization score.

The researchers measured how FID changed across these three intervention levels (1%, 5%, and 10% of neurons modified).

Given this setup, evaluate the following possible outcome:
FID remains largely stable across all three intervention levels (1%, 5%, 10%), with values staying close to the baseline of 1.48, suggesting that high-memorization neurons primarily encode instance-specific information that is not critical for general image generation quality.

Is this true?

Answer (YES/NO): NO